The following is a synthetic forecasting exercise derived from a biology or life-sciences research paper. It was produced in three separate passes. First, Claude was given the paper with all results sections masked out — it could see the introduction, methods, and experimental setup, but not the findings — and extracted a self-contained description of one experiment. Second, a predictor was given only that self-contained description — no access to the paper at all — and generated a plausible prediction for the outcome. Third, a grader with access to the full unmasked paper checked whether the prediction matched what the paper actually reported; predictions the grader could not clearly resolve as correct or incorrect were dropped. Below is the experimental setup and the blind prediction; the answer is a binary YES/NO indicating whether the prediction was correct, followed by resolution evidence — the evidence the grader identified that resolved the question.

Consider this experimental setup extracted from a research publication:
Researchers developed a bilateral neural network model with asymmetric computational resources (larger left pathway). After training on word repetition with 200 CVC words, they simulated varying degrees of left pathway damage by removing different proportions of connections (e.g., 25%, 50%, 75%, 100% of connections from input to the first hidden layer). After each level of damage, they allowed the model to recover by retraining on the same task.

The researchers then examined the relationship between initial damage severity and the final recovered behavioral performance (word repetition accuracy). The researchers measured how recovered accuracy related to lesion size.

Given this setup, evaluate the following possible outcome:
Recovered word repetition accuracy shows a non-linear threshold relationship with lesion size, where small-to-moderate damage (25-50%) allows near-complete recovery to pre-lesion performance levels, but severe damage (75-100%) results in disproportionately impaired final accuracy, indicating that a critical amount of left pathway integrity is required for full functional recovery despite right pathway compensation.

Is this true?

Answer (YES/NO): NO